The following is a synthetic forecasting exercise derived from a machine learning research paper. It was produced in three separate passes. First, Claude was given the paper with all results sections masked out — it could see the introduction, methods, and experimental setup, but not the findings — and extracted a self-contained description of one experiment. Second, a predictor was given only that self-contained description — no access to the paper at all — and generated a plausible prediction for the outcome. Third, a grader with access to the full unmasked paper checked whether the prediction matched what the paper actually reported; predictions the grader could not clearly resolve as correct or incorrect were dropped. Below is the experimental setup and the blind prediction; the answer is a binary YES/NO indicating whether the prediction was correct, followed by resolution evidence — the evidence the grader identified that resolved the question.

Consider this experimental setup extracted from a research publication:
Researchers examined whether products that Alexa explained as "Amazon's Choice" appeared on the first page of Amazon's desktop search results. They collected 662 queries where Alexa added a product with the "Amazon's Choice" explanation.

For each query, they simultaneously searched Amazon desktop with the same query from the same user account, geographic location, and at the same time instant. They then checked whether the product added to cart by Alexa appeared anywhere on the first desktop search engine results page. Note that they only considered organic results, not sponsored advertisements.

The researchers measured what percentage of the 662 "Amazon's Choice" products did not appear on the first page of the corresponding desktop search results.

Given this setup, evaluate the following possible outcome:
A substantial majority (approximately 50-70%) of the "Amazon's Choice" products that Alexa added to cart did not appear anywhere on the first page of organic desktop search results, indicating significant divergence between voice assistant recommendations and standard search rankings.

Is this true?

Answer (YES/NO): NO